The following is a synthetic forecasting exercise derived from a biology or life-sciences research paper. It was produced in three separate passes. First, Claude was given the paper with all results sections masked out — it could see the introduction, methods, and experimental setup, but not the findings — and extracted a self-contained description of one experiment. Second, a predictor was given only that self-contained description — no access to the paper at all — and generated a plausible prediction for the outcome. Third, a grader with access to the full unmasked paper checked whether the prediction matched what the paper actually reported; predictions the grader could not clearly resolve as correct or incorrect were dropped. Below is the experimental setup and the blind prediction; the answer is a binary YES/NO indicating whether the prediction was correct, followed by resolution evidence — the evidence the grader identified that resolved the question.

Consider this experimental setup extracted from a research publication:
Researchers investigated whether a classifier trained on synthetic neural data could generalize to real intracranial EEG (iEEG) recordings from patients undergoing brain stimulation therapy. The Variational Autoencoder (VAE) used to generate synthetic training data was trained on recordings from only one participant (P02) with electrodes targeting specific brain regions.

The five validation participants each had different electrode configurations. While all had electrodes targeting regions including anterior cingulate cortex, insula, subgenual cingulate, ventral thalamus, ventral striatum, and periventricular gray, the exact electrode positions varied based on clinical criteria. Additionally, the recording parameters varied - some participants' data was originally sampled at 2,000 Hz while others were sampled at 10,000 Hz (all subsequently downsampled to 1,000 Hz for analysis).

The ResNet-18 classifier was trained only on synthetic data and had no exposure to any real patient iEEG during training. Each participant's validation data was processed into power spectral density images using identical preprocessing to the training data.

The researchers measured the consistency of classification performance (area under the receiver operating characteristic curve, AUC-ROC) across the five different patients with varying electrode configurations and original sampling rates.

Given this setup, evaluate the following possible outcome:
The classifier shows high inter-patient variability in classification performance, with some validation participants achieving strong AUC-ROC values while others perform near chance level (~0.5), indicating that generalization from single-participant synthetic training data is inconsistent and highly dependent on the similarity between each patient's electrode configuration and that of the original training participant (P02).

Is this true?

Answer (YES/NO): NO